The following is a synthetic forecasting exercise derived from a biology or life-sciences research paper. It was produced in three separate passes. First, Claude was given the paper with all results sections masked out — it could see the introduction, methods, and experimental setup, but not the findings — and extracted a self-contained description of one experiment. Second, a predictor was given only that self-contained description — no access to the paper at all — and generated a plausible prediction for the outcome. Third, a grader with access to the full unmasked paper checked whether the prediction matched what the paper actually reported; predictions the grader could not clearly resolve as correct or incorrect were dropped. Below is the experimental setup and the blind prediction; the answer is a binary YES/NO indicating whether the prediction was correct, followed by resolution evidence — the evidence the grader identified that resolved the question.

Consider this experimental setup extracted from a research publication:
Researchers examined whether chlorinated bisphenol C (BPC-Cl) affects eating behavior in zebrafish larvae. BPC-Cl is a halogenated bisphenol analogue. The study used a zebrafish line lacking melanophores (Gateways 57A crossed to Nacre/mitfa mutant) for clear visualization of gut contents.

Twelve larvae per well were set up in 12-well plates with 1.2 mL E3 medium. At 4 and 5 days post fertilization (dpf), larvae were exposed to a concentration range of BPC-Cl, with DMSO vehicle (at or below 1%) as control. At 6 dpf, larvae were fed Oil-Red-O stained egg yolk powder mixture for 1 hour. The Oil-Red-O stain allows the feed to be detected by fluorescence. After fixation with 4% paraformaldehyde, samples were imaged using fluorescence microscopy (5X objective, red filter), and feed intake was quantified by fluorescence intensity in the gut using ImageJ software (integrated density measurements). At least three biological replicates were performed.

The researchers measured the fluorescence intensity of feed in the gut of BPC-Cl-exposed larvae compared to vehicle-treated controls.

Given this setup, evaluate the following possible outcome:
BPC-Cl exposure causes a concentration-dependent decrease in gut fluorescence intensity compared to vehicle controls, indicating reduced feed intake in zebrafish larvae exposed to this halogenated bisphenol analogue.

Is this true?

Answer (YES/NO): NO